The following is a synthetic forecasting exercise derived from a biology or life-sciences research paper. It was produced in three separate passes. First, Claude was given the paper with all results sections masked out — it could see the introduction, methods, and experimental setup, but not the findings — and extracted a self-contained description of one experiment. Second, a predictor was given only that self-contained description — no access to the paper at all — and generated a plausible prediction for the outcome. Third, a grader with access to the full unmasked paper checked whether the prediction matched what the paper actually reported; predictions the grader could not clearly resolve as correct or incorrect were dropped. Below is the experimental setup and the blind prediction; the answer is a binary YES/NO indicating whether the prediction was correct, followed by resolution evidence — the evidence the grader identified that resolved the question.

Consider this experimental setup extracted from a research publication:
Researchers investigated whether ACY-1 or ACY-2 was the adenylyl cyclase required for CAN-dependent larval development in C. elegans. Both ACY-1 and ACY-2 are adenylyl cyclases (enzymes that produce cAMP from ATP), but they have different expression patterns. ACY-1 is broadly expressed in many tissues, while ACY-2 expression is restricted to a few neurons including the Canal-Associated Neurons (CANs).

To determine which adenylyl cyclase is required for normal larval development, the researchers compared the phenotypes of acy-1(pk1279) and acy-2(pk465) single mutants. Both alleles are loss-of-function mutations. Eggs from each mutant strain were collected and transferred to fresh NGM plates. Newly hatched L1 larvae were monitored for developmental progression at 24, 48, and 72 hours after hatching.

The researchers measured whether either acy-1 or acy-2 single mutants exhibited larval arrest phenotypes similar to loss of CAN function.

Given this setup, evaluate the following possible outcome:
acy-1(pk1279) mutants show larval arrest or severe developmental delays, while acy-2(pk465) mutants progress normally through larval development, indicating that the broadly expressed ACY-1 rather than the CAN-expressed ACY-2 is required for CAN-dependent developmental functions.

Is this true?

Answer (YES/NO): NO